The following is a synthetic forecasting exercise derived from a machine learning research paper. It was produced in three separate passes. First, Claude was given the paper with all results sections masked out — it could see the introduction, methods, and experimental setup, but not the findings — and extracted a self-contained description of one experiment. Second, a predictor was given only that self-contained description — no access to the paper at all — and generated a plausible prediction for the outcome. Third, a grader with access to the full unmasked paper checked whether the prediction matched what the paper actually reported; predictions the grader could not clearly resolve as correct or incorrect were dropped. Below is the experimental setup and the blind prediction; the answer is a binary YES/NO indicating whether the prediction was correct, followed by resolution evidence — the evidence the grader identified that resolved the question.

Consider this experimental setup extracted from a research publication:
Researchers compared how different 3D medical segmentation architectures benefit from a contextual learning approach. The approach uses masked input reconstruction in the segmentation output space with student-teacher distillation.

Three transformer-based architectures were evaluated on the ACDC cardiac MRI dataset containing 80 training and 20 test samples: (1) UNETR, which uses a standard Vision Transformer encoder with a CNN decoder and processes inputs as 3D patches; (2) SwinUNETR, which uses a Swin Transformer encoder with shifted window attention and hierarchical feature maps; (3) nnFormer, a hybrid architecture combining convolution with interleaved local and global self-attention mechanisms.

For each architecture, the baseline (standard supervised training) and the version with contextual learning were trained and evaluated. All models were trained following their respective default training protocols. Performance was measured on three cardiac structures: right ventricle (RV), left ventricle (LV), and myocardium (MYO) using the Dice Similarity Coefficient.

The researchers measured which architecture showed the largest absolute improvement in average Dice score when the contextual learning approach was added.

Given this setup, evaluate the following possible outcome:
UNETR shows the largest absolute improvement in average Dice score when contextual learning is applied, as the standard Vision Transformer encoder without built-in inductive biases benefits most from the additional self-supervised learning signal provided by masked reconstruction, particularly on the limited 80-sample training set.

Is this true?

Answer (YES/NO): YES